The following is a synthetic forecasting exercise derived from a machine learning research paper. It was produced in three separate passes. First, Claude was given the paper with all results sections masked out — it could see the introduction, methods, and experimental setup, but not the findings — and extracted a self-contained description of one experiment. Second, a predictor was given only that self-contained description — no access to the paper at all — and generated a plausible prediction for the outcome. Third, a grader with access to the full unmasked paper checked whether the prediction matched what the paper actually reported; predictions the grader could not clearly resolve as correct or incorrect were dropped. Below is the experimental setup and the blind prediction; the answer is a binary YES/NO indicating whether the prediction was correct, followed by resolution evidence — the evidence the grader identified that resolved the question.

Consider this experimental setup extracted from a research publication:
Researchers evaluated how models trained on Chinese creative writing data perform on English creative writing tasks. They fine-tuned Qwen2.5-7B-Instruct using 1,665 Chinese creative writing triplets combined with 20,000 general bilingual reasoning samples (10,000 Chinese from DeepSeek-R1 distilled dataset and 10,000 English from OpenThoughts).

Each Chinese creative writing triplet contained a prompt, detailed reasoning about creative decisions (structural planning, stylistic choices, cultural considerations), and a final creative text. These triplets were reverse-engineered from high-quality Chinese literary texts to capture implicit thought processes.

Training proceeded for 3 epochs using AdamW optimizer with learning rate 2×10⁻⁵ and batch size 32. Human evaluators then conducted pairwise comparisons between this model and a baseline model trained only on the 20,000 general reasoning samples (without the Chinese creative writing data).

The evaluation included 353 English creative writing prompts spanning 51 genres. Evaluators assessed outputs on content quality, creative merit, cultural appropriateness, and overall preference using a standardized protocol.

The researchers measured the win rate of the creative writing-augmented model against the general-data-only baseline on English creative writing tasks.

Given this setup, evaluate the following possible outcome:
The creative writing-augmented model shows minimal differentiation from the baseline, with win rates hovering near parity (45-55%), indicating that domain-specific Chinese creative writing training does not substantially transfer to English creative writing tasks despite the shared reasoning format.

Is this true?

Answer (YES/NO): YES